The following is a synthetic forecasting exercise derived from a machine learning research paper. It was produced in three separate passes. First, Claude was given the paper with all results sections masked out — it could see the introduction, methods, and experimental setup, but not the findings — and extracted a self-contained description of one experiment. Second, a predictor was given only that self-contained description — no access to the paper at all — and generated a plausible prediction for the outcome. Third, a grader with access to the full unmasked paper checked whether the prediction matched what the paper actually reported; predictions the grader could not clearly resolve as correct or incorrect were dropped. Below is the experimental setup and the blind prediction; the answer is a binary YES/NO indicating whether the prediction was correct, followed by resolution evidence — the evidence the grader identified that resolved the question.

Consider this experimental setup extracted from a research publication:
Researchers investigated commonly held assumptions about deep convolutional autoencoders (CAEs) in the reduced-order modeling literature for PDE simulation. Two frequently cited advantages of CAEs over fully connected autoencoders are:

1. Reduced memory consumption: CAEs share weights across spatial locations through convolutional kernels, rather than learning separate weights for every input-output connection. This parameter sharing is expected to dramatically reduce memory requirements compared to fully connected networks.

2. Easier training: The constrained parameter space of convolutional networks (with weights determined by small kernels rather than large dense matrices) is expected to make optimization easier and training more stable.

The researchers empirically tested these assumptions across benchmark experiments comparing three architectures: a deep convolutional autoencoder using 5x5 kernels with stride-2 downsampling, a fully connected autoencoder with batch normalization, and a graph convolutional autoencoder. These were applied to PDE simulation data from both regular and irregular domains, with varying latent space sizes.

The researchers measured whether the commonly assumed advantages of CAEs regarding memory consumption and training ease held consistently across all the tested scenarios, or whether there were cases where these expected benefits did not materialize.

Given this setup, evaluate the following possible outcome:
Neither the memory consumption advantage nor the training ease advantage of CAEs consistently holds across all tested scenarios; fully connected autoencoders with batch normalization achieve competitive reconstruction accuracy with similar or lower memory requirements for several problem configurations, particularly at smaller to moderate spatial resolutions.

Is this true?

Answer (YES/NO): YES